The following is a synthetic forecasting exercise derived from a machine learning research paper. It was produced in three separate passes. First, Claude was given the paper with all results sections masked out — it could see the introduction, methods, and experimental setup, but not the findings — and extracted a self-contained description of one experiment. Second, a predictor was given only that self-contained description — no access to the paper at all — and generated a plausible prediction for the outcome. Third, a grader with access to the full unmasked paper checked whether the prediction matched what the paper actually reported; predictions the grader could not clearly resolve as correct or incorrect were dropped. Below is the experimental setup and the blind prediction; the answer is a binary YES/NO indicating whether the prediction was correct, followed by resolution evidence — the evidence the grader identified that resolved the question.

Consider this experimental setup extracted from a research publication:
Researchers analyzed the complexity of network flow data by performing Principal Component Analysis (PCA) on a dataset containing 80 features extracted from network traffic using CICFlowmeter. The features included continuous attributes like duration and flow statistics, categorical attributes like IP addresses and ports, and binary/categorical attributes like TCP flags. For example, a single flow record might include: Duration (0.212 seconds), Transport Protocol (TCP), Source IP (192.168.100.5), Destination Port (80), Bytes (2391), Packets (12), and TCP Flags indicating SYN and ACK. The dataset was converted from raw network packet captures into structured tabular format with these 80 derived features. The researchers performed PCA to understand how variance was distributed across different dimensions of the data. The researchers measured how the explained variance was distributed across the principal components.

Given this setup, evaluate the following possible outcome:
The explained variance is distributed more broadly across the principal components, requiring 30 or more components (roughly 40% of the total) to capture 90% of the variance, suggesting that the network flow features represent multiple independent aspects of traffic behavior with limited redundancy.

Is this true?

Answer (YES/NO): NO